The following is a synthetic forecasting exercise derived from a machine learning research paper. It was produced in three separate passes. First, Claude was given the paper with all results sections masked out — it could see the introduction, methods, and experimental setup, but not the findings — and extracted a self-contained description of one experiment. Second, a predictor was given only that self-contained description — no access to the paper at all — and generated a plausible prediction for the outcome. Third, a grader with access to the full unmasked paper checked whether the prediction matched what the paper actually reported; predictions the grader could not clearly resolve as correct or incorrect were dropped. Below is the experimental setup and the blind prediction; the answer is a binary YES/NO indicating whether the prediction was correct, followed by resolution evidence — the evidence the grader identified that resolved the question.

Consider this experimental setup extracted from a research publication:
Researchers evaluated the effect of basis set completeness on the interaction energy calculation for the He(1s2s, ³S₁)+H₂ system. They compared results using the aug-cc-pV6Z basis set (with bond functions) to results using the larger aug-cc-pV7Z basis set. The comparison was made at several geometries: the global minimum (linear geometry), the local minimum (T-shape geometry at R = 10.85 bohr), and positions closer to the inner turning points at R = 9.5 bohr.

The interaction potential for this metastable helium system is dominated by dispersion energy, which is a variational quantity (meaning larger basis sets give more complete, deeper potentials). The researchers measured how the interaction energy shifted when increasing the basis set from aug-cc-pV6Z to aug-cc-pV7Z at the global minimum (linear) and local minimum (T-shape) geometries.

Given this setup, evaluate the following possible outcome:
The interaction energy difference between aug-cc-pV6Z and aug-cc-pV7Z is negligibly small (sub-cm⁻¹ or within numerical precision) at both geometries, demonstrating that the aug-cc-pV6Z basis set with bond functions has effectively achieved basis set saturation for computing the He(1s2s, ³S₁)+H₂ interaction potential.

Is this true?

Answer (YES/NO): YES